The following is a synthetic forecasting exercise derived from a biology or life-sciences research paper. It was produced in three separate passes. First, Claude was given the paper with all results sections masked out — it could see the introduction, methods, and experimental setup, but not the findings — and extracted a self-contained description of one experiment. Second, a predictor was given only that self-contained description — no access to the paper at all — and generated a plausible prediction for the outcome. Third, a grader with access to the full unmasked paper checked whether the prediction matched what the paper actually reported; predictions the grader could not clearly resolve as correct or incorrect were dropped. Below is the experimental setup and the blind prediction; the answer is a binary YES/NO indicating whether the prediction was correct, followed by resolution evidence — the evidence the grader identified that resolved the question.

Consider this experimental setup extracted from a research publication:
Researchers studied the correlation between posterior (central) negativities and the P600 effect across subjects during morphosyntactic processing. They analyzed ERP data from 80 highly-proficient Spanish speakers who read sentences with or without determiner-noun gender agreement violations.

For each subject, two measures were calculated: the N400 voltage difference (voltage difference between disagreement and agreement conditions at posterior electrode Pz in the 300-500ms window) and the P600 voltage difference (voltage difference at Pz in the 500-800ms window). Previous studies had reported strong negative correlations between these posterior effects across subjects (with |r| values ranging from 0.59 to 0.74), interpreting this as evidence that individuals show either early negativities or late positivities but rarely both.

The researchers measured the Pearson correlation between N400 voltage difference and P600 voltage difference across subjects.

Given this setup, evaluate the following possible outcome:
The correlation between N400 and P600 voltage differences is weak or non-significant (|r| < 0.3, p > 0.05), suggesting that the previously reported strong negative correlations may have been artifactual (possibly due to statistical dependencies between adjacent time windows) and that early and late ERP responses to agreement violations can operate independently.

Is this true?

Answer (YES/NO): NO